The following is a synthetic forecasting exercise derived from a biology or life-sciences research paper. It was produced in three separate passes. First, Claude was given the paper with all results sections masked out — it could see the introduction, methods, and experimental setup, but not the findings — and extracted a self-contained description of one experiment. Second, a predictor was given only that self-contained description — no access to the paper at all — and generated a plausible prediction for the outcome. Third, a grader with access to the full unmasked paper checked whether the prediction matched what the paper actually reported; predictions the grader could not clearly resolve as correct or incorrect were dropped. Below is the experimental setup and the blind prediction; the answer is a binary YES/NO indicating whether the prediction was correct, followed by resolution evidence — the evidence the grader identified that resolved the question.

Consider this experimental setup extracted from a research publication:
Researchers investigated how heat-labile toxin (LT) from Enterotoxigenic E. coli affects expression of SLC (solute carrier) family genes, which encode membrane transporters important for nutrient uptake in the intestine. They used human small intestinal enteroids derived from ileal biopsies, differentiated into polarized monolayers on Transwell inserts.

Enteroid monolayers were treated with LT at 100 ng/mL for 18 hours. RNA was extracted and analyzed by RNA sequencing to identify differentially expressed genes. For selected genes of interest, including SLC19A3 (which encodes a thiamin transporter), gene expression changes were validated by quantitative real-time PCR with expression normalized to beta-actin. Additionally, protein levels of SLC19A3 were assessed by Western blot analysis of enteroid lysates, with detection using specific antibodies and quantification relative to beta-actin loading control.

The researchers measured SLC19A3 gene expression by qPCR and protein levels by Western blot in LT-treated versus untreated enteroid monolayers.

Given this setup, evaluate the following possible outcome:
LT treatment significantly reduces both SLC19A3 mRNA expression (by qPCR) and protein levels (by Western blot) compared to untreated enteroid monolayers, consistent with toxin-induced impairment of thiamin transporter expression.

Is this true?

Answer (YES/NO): YES